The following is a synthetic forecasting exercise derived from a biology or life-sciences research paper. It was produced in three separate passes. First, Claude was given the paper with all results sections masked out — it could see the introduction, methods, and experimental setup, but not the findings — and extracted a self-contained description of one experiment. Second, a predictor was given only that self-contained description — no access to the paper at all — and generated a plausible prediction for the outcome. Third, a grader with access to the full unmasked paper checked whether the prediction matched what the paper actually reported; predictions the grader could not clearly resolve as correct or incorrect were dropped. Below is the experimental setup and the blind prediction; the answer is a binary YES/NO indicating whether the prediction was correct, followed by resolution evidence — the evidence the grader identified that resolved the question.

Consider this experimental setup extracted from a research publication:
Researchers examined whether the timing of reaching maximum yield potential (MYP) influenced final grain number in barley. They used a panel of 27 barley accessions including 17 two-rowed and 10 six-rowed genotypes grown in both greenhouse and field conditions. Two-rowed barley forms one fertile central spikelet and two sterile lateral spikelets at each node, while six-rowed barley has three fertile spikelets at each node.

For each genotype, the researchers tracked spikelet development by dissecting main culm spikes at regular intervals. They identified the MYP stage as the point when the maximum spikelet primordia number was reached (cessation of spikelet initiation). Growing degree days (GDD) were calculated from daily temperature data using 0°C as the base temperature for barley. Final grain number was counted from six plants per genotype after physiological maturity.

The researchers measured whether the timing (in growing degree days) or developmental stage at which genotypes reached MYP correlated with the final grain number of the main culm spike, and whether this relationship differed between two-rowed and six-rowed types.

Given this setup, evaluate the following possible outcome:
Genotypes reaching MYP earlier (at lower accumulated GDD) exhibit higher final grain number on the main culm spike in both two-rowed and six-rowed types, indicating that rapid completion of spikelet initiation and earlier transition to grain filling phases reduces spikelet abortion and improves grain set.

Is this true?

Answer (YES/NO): NO